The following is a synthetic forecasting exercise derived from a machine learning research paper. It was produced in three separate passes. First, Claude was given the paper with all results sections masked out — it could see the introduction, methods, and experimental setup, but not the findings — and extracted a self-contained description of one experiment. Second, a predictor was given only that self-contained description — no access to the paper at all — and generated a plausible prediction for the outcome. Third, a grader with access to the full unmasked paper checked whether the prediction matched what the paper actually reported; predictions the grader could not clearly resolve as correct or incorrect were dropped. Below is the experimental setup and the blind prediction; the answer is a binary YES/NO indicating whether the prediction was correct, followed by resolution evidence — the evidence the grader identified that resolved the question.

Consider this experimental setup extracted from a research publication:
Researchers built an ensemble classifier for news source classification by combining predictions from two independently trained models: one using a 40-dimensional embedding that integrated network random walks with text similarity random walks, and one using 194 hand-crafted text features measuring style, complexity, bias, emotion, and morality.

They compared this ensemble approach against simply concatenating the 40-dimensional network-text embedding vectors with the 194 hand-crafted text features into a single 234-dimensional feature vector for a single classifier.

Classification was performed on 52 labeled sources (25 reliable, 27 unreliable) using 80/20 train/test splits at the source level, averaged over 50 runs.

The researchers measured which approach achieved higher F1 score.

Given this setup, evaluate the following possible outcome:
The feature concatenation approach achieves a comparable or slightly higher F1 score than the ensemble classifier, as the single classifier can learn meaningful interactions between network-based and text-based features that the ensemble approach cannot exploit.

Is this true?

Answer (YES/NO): NO